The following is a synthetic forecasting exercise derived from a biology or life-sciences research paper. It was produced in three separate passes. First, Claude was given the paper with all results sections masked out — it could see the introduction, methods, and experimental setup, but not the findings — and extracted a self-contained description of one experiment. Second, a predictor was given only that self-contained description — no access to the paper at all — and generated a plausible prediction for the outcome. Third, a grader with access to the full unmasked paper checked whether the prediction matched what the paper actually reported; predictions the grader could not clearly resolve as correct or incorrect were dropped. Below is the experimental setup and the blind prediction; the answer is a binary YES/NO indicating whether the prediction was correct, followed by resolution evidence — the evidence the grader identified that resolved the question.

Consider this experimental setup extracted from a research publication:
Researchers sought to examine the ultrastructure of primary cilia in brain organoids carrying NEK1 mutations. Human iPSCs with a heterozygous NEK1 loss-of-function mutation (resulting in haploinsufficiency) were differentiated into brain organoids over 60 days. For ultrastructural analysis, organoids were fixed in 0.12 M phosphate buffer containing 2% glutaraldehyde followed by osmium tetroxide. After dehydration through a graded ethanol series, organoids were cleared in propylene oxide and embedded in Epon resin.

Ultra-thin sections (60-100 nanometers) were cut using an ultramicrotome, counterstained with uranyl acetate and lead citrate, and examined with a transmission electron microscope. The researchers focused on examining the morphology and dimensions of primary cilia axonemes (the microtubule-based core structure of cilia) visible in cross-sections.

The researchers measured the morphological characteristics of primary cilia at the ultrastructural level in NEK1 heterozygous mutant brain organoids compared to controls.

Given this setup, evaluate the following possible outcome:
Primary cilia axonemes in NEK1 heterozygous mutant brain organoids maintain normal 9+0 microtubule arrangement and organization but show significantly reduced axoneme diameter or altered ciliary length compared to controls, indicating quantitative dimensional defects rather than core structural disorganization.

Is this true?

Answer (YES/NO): YES